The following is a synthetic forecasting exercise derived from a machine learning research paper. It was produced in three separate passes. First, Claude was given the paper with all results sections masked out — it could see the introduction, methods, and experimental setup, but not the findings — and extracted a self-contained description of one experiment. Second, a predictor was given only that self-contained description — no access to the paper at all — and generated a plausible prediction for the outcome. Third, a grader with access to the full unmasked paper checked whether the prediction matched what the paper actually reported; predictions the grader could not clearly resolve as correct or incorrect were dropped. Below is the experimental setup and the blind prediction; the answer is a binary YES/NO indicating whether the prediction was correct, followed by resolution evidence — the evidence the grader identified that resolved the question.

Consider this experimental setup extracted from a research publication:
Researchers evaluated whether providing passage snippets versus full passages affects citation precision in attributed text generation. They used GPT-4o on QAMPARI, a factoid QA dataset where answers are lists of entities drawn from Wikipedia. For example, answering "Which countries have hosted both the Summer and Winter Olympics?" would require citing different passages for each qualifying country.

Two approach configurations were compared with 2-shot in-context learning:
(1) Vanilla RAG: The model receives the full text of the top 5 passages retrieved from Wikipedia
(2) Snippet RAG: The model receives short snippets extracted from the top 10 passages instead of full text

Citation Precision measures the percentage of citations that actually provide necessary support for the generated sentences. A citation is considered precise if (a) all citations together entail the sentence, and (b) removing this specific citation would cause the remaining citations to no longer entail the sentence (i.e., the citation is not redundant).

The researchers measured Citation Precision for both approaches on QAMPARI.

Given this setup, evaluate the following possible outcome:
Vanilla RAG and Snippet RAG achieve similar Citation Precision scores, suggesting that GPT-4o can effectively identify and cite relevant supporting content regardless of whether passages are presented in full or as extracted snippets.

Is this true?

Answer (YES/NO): NO